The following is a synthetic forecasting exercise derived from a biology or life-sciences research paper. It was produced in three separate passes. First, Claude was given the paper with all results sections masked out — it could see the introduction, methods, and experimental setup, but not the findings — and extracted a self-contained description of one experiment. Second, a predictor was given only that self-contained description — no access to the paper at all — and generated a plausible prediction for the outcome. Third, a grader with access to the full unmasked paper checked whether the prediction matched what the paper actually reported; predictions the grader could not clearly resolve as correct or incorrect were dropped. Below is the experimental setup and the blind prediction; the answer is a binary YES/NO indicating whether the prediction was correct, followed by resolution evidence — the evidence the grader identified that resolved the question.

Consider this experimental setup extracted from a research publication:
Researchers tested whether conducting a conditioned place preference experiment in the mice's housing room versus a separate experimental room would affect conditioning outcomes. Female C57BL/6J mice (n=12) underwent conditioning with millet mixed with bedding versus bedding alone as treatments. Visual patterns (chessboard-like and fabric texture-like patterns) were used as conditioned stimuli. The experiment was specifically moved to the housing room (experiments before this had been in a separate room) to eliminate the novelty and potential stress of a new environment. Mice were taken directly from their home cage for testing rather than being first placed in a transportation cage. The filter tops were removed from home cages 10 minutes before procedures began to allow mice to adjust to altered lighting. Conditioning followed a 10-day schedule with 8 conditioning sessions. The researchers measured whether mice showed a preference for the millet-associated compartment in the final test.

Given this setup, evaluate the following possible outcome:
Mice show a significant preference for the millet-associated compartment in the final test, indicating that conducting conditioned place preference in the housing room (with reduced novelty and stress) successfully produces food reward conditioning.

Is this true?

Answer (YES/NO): NO